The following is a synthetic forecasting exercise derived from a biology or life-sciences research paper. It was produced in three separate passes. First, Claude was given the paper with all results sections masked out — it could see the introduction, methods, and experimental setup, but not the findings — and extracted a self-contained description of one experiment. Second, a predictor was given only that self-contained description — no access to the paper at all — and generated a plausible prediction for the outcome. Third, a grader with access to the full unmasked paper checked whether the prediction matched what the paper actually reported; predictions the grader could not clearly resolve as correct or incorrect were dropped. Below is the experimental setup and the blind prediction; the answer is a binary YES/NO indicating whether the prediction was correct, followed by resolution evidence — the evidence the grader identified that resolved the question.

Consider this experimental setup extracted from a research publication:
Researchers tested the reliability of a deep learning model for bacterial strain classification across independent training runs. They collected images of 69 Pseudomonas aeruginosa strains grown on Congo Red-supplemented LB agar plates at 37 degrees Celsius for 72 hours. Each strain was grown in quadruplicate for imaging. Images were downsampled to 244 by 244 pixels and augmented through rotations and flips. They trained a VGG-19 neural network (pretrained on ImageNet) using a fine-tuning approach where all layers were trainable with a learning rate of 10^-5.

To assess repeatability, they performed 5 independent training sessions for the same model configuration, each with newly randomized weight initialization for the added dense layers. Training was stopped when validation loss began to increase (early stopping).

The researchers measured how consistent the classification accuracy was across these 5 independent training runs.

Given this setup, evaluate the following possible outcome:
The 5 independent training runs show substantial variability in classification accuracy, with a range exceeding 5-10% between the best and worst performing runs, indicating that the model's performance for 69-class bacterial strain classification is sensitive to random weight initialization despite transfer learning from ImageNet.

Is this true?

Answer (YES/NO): NO